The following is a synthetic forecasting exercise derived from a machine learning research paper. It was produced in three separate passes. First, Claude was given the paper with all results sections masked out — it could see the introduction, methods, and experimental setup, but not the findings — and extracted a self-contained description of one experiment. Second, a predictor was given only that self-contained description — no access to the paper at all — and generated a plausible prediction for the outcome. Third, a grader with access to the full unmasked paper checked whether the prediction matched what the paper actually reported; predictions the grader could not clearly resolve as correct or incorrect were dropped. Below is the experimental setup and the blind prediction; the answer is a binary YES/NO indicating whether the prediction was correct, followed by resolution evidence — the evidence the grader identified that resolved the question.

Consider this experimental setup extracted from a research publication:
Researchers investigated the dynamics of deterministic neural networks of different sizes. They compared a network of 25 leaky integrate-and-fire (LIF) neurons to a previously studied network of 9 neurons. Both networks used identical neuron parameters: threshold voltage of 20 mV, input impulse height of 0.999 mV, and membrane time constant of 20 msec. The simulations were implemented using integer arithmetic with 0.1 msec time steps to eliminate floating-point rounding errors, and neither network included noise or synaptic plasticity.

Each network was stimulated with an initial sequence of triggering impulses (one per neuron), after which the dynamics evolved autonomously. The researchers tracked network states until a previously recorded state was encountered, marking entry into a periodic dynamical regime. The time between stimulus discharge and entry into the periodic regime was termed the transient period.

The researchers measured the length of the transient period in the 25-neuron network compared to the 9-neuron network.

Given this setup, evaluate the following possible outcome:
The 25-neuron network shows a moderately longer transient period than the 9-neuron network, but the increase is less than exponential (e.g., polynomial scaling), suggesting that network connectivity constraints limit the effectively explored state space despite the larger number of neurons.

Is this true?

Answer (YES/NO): NO